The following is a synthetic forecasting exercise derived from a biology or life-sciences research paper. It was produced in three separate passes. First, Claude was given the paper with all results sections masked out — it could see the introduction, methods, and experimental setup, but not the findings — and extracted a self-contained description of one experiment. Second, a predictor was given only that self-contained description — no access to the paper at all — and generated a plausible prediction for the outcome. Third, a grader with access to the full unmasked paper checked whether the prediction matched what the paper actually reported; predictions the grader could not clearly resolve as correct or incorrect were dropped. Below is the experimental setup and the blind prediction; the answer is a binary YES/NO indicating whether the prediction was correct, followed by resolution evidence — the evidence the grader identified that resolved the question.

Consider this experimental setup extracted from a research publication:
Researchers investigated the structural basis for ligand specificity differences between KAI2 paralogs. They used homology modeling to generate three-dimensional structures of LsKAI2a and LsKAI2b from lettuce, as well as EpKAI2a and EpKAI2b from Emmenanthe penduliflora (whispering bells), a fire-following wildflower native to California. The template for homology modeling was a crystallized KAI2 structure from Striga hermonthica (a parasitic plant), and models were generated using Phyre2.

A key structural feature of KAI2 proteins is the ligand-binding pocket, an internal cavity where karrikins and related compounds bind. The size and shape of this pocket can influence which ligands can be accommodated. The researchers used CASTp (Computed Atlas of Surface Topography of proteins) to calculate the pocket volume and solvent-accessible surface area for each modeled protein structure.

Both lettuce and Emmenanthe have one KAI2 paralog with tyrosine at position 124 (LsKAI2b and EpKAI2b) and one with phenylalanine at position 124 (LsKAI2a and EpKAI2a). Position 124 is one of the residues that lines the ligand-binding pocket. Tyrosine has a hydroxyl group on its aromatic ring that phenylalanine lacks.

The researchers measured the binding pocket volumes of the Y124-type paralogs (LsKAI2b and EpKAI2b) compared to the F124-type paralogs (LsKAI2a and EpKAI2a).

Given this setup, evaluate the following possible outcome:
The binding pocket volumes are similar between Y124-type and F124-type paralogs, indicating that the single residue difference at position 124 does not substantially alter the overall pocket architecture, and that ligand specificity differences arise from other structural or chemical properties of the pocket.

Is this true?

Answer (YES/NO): NO